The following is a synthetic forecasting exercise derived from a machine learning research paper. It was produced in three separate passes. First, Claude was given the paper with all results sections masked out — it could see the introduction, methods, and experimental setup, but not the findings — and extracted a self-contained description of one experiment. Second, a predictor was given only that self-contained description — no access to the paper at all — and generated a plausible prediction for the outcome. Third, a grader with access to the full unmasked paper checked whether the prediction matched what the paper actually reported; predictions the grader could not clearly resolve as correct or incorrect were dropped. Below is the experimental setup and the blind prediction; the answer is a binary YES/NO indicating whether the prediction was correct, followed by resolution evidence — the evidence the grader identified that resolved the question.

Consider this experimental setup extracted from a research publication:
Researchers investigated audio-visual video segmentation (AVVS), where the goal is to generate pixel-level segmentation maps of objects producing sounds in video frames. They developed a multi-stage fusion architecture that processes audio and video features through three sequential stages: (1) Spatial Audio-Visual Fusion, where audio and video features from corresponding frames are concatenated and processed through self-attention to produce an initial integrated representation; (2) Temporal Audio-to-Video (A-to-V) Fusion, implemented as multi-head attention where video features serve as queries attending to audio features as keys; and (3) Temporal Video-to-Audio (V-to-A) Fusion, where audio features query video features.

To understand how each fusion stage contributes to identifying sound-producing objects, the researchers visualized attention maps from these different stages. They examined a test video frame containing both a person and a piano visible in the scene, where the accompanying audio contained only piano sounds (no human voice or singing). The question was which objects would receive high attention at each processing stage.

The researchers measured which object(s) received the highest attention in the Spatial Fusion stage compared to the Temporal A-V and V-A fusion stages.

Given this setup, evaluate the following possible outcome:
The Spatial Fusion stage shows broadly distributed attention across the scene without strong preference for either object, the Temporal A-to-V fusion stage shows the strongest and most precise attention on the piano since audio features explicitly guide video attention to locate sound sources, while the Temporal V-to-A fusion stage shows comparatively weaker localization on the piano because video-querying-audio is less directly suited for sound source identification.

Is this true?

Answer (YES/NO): NO